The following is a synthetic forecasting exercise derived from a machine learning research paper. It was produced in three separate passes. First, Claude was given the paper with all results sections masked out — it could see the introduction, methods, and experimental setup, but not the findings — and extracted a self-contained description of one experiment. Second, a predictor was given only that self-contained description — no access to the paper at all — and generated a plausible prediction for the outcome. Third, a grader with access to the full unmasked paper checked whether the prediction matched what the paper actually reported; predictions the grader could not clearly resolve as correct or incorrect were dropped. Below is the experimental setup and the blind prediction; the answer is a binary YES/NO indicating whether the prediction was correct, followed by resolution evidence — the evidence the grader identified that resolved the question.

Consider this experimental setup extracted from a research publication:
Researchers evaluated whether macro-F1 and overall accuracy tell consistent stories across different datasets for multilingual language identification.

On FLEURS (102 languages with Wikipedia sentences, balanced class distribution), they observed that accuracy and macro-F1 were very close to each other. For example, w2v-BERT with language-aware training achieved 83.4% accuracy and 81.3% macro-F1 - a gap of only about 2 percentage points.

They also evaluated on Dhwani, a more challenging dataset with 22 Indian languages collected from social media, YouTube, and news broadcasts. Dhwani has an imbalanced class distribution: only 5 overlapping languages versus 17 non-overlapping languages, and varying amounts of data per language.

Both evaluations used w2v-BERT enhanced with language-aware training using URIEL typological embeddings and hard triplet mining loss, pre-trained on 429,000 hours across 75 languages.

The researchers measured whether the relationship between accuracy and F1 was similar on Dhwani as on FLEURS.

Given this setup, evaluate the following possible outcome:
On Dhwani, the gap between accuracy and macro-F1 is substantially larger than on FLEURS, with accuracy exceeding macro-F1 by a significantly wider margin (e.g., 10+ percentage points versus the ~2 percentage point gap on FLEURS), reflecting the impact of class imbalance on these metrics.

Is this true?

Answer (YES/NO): YES